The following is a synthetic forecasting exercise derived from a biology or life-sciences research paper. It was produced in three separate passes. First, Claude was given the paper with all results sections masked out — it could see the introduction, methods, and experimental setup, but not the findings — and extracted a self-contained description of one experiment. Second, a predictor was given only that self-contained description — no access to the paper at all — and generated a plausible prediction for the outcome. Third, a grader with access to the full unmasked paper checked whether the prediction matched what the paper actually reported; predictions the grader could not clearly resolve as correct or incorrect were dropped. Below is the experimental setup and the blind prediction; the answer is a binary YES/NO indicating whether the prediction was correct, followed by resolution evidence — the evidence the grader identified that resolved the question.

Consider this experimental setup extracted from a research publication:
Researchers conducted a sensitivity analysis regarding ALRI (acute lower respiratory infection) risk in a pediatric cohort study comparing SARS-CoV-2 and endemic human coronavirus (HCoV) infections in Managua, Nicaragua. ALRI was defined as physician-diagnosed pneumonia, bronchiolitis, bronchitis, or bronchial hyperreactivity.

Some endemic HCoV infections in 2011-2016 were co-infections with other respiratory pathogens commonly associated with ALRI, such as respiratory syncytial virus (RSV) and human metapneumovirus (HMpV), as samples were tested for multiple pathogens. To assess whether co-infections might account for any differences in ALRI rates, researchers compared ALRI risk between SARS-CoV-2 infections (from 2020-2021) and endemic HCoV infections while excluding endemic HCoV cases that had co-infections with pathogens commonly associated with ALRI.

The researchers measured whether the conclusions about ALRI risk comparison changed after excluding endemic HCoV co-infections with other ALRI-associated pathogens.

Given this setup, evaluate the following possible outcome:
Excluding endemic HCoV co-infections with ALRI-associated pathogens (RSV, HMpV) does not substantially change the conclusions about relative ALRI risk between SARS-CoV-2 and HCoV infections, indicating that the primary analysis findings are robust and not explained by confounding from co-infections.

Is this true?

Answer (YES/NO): YES